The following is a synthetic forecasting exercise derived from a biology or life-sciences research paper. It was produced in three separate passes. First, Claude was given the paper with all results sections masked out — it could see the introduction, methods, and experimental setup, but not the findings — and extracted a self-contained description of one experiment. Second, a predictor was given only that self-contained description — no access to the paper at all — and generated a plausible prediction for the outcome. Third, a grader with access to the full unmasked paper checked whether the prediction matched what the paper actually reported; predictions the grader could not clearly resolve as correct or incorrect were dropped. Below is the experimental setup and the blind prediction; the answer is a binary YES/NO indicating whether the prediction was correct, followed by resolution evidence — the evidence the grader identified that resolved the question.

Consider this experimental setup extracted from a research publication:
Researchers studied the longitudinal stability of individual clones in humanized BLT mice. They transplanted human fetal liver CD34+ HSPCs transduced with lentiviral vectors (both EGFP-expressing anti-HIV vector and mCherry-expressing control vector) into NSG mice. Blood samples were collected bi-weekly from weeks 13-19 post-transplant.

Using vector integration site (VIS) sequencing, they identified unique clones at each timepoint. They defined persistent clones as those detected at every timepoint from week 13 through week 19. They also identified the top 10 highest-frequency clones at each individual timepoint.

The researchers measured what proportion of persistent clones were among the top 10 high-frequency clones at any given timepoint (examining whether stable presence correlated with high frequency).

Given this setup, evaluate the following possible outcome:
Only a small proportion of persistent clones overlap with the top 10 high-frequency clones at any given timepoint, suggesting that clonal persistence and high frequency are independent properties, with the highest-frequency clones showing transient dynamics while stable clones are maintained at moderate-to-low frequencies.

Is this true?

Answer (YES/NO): NO